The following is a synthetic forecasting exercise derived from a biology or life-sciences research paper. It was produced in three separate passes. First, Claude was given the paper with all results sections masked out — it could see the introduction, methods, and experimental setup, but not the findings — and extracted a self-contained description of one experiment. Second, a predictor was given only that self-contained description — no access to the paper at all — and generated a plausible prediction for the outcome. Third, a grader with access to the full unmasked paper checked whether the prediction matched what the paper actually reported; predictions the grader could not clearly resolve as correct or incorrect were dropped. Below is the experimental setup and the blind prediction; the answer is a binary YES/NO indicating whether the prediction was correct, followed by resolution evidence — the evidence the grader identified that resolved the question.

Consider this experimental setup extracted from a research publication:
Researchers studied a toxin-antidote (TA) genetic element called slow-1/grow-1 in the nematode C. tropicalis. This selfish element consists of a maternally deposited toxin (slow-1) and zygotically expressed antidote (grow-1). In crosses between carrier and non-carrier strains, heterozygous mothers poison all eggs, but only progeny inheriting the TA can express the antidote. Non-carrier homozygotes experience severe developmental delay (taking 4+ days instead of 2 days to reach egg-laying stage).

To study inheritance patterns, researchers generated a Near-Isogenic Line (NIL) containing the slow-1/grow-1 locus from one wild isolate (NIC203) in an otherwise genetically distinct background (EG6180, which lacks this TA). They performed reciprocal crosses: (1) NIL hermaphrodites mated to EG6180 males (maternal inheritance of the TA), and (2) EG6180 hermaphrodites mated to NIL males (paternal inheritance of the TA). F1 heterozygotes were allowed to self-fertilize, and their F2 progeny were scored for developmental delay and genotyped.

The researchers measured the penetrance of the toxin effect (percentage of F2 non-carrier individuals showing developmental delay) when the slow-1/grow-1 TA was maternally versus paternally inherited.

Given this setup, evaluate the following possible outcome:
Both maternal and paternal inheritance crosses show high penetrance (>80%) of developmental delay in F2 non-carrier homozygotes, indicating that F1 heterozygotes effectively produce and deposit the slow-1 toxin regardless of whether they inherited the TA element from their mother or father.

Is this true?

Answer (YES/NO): NO